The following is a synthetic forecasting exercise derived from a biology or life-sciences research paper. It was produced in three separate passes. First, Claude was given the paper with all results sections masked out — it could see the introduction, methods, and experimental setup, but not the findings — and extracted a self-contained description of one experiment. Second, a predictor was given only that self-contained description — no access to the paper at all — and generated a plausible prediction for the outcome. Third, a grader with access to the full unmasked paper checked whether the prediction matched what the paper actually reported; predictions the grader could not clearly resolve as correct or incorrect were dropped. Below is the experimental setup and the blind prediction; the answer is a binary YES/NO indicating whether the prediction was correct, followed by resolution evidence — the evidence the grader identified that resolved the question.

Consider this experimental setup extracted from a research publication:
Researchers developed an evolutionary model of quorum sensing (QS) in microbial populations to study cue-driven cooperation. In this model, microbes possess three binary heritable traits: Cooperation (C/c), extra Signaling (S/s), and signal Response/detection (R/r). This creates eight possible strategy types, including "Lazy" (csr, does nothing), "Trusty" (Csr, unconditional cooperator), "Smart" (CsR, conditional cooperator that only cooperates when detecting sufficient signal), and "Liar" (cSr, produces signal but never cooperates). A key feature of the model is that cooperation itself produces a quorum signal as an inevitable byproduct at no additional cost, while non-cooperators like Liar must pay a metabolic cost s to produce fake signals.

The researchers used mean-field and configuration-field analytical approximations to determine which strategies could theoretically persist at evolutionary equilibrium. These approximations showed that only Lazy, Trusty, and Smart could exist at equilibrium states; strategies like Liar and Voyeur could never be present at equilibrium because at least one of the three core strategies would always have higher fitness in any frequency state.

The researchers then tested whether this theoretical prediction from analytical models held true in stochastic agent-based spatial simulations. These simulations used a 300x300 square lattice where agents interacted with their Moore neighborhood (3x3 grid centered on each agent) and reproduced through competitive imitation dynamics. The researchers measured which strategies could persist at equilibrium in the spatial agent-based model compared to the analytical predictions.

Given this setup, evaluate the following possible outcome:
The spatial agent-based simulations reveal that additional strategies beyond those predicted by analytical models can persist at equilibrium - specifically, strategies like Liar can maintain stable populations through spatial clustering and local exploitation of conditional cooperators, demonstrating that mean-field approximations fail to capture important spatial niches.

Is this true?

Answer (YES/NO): NO